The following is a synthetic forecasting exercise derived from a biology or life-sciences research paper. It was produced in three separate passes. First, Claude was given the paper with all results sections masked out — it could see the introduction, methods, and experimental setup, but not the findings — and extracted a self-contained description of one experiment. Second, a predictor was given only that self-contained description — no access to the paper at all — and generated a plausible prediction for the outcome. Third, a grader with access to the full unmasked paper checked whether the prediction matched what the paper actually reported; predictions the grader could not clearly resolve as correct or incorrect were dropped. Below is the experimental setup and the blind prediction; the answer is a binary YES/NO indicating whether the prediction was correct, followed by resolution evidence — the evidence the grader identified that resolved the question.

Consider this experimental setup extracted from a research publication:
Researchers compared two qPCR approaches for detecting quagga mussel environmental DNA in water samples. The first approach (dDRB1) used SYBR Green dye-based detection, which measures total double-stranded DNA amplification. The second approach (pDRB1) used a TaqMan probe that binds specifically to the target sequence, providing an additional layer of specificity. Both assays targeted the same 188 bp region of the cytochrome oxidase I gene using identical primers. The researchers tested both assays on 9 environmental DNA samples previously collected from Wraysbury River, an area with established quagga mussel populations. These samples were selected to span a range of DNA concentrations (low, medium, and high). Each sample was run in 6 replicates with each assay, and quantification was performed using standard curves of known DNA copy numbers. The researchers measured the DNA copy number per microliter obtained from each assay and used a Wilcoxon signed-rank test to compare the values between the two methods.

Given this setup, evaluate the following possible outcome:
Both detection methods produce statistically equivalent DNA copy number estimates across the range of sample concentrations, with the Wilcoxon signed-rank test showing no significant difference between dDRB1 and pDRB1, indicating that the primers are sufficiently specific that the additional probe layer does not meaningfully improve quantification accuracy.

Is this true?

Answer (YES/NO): NO